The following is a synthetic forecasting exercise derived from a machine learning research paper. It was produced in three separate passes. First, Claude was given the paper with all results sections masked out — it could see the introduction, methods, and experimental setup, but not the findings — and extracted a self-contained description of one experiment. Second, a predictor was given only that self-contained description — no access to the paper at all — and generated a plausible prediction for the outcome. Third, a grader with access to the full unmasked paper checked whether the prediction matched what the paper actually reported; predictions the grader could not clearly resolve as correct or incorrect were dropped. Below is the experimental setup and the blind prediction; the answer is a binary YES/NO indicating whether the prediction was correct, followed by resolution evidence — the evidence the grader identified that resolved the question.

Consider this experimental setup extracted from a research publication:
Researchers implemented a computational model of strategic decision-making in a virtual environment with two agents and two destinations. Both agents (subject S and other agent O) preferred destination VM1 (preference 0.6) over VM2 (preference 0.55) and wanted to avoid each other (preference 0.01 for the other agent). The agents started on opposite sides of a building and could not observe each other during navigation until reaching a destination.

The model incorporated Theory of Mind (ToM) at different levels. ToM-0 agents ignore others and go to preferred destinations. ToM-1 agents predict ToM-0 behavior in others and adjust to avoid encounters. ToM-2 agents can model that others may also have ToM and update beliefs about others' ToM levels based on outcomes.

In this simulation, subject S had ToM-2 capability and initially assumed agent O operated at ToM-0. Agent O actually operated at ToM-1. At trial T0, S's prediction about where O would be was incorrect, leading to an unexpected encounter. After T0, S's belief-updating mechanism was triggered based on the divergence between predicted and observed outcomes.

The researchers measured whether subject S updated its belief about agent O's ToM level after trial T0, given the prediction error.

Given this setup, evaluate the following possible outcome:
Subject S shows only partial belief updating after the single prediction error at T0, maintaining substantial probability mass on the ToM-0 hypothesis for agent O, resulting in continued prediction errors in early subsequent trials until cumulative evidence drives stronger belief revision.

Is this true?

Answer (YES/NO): NO